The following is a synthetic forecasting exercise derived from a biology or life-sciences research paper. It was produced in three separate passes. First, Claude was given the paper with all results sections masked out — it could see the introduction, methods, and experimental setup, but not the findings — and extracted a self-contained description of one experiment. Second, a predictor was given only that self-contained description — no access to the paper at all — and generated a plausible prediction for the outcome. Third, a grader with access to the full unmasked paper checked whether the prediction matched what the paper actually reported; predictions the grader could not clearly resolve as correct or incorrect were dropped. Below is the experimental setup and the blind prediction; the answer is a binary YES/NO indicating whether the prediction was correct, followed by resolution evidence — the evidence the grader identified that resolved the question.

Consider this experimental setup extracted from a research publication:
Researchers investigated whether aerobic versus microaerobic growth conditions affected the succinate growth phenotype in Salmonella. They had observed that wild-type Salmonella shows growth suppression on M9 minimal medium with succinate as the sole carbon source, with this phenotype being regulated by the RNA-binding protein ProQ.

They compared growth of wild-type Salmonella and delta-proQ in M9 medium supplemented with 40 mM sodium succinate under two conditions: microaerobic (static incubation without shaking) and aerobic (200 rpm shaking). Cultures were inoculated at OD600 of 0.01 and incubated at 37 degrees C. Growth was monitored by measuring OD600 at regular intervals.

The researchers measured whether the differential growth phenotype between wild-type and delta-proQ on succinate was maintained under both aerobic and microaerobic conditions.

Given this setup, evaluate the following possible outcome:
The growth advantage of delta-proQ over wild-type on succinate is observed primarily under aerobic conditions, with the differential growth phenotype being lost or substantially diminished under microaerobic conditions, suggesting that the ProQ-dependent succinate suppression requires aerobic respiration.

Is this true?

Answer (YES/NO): NO